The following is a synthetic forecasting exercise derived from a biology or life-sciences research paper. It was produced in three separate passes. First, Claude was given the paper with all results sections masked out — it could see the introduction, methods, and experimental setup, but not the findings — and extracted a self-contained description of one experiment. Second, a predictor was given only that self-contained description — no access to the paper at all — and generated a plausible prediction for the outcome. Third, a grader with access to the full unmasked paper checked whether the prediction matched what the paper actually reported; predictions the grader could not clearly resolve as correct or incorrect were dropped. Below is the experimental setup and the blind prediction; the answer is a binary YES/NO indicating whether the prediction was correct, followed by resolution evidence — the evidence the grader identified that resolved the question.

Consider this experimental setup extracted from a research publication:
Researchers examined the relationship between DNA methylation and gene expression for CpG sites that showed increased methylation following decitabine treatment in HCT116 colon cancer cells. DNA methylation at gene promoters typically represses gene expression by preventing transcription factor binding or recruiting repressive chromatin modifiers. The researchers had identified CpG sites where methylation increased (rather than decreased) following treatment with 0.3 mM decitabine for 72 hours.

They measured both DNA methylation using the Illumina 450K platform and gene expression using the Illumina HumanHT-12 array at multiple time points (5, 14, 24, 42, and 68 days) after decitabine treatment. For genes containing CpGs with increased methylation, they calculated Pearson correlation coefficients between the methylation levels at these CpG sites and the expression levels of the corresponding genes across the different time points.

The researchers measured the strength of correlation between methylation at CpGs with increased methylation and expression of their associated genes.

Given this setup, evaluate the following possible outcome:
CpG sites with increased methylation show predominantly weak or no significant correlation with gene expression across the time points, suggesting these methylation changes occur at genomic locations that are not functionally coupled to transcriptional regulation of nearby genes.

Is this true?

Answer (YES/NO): YES